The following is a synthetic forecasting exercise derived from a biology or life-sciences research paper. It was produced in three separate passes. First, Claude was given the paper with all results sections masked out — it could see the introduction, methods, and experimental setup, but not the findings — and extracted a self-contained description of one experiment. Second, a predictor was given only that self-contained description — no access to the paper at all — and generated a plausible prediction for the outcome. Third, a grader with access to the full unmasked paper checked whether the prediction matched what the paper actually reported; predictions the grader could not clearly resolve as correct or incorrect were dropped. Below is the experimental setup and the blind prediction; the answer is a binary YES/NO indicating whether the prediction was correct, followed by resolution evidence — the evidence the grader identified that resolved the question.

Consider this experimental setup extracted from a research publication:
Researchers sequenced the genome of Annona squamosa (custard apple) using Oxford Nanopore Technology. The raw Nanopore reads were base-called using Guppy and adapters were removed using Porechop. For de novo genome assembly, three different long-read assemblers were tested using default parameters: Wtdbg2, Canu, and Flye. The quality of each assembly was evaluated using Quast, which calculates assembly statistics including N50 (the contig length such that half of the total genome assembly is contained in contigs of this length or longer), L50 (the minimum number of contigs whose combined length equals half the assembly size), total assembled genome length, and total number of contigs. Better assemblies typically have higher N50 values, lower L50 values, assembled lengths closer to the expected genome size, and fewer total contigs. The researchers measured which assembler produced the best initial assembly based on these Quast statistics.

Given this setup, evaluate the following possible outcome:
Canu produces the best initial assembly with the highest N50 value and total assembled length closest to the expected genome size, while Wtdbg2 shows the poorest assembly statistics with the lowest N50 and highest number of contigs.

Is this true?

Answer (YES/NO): NO